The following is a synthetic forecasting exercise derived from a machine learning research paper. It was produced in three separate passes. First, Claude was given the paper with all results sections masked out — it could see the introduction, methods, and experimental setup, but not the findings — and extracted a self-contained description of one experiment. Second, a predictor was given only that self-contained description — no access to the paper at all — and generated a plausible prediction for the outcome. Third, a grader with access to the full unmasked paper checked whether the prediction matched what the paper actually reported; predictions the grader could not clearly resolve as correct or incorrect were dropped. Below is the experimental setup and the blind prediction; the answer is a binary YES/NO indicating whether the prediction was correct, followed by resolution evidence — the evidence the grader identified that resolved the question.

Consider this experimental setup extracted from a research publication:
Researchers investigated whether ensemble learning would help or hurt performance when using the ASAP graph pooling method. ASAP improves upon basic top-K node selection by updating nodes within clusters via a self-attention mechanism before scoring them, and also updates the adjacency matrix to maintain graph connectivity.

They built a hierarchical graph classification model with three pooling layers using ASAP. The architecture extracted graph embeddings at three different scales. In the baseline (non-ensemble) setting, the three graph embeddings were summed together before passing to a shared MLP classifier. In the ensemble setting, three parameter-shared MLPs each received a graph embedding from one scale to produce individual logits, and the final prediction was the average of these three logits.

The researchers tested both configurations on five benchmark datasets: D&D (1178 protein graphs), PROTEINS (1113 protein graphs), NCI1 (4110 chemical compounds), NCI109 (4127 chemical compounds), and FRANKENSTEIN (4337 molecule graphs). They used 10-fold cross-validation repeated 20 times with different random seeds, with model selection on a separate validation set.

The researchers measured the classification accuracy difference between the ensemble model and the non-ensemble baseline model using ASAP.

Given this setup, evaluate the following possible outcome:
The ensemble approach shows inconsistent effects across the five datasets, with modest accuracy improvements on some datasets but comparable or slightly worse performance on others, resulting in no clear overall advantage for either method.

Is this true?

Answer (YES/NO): NO